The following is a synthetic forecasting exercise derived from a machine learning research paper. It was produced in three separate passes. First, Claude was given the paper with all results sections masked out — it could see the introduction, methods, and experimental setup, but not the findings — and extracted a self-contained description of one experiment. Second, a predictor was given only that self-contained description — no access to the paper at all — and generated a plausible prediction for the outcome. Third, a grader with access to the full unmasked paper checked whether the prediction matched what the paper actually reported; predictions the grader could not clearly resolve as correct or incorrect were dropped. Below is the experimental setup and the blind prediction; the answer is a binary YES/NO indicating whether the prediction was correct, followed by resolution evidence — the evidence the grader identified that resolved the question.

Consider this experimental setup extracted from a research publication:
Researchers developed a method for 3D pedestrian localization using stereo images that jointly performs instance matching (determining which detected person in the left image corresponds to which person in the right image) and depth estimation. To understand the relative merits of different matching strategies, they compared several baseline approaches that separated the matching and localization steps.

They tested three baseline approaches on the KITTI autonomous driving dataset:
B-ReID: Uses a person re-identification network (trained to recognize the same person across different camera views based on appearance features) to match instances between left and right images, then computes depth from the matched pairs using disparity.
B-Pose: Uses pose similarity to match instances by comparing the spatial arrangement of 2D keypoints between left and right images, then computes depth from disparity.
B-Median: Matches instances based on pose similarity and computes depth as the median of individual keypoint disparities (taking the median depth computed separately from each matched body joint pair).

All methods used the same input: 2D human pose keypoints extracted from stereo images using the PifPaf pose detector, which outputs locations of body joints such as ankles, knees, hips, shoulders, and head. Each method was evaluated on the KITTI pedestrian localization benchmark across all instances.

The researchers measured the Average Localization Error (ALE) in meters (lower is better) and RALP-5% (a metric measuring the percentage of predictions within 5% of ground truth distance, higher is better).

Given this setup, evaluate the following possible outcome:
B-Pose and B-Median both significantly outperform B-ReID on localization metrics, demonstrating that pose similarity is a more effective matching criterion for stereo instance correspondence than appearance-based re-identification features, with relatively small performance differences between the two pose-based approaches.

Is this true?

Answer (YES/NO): NO